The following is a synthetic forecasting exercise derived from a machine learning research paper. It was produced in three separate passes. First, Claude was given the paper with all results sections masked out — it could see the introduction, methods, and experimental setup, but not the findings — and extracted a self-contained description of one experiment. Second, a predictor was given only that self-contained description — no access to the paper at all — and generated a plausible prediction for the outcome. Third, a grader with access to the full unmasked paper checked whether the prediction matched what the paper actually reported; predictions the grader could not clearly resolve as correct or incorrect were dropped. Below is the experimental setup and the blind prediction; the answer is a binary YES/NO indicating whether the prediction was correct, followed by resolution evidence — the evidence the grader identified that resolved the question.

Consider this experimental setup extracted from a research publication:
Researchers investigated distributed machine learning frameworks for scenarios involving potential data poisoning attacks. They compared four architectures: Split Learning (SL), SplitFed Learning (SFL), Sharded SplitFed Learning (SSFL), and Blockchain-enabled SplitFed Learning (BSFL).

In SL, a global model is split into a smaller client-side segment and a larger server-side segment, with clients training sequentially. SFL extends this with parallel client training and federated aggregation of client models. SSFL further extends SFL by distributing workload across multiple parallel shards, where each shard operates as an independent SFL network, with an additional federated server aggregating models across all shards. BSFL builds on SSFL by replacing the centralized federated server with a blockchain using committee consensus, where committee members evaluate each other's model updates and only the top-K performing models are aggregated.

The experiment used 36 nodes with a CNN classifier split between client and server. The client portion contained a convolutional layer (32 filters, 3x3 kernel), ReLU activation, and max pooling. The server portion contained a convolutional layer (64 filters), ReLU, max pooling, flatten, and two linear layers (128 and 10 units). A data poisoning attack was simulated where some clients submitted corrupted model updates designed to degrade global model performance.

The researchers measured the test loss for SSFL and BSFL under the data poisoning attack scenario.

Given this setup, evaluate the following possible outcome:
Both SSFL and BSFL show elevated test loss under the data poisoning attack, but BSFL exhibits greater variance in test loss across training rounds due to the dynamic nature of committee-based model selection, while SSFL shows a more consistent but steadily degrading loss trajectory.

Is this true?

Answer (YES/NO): NO